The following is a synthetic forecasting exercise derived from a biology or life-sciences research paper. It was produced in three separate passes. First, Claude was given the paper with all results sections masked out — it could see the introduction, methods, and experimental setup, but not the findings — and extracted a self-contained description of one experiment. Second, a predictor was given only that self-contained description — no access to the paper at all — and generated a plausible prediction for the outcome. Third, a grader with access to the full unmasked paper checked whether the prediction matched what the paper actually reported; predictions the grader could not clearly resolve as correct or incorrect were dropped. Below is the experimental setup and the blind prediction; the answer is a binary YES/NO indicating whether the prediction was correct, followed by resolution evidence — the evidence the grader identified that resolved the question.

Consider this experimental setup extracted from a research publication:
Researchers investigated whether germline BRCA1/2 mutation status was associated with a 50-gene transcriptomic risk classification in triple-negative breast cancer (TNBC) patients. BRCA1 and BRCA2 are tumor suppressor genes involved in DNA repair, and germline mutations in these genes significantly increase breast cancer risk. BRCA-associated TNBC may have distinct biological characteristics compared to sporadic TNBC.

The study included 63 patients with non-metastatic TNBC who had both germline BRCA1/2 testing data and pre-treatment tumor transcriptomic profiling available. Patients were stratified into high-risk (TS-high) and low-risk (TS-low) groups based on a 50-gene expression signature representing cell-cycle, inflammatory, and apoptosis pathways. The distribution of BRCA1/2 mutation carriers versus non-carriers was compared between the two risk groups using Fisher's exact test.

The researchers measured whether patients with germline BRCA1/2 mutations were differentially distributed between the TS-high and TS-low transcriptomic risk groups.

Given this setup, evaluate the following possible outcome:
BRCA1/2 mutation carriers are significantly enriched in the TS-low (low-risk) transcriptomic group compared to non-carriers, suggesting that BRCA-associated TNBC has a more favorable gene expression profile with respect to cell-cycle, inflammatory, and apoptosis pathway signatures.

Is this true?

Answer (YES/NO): NO